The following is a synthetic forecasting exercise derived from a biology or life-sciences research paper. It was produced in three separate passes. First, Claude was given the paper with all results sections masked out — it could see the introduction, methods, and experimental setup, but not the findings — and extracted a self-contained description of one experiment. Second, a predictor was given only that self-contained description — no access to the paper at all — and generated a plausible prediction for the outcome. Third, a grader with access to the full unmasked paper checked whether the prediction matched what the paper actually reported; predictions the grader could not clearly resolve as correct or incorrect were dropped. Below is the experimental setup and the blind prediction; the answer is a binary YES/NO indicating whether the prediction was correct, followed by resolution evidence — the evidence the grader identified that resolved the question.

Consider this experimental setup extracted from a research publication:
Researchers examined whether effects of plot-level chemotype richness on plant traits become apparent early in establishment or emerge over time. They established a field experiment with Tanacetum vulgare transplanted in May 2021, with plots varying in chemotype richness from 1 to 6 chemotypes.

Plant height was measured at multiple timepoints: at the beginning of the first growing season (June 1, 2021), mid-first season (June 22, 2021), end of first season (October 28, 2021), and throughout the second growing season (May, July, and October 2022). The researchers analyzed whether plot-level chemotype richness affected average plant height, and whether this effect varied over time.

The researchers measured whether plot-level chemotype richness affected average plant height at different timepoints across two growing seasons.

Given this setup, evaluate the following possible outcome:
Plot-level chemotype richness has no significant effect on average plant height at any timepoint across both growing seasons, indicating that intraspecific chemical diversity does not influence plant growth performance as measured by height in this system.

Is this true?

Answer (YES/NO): YES